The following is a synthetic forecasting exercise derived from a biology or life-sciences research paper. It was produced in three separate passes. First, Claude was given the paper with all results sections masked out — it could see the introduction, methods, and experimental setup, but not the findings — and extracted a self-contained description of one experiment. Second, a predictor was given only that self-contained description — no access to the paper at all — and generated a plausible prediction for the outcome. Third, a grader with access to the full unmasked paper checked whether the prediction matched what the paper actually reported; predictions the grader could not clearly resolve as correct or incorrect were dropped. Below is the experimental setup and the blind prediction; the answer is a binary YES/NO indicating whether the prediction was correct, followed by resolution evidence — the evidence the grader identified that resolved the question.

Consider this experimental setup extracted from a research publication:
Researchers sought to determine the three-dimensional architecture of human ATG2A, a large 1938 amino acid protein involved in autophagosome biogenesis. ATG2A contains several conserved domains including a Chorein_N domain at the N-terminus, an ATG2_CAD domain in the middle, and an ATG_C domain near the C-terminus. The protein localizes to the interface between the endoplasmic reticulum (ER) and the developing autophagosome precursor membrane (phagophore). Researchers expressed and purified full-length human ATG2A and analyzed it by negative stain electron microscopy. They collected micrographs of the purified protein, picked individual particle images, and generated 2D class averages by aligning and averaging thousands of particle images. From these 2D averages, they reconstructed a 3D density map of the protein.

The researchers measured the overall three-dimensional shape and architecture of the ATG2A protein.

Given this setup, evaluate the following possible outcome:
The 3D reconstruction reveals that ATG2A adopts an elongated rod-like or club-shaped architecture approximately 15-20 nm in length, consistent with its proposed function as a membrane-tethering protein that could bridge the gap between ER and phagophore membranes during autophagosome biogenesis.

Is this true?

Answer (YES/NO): YES